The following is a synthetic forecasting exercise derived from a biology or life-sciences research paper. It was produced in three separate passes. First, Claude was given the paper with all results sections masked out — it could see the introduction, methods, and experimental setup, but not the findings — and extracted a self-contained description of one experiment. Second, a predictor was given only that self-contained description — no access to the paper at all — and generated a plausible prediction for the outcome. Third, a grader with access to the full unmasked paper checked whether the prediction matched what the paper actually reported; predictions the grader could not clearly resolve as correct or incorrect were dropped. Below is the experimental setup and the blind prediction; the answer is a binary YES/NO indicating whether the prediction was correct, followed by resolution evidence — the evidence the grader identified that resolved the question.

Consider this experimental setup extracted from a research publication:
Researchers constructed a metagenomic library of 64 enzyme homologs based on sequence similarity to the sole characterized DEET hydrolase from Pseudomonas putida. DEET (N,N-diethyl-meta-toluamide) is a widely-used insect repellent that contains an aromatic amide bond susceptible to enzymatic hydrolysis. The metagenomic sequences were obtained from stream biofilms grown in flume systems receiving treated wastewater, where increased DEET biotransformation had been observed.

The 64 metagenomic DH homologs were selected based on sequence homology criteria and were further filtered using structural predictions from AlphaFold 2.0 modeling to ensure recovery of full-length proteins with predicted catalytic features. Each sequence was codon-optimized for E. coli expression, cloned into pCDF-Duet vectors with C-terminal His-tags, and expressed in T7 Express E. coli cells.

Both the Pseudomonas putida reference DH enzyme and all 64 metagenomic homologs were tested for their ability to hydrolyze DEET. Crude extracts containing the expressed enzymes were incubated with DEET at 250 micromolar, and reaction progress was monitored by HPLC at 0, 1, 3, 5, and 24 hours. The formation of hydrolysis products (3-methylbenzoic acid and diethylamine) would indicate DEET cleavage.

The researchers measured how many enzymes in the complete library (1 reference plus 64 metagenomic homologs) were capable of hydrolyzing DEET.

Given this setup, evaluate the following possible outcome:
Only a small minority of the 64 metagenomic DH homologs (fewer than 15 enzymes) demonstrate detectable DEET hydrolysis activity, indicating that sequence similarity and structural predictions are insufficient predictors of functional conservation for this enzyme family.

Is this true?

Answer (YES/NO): NO